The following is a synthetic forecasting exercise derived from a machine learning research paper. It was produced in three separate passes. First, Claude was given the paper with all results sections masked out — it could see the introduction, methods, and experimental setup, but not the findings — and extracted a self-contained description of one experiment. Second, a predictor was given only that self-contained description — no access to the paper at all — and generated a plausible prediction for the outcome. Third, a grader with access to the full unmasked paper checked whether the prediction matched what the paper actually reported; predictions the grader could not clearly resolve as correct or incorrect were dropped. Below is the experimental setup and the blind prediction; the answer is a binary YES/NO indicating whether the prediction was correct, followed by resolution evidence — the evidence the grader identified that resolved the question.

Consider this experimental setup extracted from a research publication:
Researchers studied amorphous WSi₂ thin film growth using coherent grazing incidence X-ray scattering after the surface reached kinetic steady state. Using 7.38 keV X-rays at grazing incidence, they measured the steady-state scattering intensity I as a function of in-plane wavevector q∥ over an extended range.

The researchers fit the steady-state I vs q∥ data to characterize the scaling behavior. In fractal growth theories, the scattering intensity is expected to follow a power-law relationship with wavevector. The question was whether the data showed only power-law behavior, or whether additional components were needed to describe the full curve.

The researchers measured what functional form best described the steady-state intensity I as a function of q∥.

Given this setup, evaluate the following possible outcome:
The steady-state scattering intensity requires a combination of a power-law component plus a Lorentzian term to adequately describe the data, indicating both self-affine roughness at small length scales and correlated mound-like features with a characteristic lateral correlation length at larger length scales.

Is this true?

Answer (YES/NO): NO